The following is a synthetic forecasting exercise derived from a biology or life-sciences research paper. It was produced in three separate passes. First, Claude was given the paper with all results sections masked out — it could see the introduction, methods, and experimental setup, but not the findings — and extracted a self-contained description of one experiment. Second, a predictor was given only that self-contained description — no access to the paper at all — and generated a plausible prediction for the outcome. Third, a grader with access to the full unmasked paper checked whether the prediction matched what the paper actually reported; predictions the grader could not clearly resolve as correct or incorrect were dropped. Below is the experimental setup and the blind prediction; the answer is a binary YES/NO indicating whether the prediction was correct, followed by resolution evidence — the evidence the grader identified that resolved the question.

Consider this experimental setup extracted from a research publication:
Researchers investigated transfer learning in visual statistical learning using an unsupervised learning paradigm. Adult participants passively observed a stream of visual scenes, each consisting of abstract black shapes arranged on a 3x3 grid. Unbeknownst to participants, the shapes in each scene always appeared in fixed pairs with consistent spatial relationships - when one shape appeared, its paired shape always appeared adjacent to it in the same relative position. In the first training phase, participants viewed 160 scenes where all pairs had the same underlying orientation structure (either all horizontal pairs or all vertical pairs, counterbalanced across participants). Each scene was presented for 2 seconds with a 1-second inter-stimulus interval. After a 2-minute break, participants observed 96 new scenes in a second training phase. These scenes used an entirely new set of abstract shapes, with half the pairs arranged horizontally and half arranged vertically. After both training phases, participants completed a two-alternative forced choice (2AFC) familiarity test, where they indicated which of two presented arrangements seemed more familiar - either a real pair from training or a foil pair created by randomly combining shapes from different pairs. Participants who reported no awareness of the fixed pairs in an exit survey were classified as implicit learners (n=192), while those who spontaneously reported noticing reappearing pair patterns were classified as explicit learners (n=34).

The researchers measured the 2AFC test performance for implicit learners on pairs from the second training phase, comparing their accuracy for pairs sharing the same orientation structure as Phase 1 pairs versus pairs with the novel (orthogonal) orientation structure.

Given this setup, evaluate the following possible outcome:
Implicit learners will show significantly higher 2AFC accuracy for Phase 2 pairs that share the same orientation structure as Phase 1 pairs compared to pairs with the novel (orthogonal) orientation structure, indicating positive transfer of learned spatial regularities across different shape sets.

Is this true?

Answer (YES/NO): NO